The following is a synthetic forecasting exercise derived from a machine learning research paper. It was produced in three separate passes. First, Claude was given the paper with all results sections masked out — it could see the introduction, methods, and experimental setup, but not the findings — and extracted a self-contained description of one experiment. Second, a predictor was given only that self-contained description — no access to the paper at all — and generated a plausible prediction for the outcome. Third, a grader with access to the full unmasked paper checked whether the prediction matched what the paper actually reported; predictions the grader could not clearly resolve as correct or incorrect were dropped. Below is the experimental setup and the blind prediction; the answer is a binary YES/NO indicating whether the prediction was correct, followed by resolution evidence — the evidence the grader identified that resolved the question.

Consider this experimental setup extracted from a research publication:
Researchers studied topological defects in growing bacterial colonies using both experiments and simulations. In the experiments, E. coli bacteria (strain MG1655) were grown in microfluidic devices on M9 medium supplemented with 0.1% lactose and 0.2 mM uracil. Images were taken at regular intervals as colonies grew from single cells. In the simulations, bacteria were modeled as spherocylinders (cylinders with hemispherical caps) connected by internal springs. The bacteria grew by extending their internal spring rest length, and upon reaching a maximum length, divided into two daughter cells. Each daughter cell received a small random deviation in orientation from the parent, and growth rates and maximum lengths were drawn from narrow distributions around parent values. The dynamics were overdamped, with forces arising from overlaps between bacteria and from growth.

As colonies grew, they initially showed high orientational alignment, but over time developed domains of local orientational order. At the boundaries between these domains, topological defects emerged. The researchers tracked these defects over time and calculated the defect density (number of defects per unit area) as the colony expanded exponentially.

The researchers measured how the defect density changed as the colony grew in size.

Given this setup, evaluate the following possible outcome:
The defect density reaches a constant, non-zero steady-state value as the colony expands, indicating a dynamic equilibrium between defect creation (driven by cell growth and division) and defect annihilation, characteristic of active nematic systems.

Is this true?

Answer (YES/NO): YES